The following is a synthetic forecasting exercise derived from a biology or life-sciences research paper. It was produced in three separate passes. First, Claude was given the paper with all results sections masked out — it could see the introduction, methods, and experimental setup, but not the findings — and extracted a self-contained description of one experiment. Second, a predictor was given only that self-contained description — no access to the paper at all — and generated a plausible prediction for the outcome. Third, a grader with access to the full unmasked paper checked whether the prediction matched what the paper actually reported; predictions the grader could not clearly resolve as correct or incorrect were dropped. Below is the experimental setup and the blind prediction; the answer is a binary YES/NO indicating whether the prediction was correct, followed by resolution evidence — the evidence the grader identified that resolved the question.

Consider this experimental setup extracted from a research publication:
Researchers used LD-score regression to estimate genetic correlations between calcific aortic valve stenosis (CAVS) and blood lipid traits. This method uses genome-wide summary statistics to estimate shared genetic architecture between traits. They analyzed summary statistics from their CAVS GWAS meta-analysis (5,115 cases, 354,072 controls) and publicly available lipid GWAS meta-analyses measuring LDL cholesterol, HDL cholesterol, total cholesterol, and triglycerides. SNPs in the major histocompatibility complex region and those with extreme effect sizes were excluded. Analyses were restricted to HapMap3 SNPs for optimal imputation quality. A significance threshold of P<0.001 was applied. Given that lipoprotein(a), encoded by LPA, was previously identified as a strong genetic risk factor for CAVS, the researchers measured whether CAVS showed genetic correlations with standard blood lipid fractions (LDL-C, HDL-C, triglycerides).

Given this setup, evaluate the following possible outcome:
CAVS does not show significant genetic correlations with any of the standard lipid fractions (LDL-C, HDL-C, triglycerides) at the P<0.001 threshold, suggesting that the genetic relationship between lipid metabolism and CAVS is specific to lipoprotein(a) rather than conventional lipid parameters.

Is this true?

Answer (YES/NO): YES